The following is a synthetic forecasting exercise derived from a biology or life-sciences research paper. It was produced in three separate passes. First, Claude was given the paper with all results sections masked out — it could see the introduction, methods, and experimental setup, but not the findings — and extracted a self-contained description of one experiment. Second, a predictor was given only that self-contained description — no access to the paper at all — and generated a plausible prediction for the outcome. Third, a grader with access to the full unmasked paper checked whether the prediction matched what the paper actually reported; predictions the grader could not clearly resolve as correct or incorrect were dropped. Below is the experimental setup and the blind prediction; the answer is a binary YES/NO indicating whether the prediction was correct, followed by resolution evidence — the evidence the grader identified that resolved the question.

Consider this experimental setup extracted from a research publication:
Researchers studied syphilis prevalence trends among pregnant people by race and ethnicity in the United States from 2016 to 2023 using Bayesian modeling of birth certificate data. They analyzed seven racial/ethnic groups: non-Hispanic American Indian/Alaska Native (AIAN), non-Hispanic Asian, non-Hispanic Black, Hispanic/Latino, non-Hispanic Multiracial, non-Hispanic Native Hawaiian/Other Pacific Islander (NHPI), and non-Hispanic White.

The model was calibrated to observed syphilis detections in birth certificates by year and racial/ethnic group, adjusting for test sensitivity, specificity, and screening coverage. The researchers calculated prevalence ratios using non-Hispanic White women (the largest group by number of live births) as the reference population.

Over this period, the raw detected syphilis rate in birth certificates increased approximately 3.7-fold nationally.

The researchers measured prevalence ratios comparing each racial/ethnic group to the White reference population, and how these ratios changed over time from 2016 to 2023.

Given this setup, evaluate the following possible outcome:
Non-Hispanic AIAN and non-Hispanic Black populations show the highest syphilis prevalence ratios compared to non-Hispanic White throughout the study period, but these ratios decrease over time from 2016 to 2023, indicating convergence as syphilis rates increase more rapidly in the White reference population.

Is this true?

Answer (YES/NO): NO